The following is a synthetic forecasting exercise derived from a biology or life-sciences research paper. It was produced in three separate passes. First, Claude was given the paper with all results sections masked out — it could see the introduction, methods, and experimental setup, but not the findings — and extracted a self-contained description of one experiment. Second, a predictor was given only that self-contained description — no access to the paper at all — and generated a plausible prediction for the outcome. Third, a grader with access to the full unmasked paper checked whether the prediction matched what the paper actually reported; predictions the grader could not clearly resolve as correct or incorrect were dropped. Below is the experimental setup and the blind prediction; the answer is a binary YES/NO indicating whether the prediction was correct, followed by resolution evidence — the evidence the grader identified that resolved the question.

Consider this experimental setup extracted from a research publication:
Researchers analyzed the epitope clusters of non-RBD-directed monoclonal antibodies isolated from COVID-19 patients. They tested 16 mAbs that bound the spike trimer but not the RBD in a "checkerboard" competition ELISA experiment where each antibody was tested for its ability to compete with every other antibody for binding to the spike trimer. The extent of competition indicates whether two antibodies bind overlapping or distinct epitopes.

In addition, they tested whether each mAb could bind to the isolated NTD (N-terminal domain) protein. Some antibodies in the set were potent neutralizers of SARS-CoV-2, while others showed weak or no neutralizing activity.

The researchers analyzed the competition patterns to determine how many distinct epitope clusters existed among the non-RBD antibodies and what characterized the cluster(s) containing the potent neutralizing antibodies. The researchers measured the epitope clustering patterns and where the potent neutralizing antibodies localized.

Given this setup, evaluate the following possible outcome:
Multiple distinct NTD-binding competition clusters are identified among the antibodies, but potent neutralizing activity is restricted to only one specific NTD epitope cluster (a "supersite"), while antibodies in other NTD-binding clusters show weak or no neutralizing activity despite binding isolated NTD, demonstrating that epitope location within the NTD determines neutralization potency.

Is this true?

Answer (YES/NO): YES